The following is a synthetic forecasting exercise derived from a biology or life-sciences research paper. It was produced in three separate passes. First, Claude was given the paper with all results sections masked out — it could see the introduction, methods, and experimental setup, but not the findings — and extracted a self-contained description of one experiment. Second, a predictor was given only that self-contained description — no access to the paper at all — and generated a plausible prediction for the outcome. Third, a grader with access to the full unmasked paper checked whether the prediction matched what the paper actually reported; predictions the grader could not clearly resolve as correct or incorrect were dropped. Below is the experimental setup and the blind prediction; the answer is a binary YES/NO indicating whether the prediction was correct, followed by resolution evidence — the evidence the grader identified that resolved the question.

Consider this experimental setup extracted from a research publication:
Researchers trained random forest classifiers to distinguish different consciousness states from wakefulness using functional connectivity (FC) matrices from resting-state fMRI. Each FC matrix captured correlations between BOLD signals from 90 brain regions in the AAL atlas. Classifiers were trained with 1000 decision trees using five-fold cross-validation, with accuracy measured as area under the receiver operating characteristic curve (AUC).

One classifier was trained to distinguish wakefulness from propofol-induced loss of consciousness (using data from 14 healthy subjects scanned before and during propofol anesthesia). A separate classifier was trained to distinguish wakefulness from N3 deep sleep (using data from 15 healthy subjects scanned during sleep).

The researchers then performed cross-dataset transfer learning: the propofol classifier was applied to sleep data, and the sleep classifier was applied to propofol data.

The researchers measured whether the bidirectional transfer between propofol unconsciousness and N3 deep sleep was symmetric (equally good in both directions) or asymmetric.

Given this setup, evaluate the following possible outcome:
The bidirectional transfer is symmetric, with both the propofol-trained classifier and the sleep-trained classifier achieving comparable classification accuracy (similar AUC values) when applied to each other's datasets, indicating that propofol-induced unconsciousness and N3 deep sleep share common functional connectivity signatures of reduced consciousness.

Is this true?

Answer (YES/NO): YES